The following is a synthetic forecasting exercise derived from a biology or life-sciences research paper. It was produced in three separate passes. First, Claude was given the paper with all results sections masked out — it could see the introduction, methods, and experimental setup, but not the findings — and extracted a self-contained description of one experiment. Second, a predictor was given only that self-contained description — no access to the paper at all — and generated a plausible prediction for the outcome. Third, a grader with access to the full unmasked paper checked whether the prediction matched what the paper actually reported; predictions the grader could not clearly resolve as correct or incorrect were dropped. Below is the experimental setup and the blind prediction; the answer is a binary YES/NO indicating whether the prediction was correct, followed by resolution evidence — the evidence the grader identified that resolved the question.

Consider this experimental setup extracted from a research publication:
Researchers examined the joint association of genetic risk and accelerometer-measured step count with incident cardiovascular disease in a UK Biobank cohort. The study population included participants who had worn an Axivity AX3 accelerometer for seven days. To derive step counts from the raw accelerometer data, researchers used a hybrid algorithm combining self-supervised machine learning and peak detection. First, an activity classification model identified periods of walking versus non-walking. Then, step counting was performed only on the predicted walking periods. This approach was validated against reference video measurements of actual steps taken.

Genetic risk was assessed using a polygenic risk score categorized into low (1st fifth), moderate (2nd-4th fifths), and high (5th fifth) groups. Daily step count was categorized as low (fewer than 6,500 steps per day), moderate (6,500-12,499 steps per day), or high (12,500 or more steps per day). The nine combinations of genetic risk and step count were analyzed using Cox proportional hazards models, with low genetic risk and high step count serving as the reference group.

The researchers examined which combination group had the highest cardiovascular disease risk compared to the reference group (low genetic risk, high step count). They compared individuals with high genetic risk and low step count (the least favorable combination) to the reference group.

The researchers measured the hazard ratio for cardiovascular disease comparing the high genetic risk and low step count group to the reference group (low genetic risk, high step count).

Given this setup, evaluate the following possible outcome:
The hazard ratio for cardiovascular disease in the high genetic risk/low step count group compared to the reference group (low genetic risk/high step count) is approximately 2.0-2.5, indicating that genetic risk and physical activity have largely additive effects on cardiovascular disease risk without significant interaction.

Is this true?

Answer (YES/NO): YES